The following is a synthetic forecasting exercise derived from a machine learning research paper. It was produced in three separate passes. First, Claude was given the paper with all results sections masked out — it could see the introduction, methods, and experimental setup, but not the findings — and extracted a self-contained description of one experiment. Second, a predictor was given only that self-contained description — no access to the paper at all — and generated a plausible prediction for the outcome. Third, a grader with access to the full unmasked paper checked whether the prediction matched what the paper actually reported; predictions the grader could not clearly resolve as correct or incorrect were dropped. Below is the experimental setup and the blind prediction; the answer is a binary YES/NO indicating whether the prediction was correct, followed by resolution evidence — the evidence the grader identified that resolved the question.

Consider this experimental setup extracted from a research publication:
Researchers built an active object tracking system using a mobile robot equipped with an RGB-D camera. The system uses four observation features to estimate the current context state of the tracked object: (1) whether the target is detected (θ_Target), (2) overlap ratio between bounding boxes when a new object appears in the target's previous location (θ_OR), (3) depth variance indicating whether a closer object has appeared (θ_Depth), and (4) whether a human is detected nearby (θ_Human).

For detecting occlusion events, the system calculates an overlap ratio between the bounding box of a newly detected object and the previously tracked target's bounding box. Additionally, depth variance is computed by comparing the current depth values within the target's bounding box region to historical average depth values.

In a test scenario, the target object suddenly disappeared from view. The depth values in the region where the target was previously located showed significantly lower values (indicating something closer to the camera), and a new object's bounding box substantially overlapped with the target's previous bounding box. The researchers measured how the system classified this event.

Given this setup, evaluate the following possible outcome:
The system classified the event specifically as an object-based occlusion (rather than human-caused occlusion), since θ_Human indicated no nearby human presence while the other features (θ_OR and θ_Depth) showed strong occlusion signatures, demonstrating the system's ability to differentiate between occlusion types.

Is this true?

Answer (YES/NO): NO